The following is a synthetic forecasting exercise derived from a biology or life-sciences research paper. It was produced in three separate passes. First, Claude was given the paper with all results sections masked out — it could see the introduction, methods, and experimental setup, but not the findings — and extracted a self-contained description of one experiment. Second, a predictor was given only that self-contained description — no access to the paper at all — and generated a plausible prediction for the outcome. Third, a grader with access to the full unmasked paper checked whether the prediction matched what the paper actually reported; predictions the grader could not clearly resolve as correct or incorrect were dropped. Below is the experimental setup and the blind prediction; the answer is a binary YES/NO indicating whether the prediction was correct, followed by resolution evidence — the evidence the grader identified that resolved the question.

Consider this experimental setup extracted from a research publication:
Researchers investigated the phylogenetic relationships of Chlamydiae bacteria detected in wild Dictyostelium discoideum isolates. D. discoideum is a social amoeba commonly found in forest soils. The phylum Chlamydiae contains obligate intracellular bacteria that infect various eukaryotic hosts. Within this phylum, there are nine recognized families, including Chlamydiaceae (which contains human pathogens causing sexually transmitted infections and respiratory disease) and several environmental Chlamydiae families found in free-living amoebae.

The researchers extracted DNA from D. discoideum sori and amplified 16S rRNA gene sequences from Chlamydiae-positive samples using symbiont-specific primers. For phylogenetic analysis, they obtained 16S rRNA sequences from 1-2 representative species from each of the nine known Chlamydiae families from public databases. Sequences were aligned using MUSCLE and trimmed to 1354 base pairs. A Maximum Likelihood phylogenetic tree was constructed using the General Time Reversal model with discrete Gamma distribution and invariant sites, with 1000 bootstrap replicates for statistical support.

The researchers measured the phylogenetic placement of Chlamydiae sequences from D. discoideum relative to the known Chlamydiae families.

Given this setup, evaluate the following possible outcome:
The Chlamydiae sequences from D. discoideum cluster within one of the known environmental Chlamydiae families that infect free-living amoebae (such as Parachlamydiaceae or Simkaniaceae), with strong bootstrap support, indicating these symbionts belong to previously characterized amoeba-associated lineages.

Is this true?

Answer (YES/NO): NO